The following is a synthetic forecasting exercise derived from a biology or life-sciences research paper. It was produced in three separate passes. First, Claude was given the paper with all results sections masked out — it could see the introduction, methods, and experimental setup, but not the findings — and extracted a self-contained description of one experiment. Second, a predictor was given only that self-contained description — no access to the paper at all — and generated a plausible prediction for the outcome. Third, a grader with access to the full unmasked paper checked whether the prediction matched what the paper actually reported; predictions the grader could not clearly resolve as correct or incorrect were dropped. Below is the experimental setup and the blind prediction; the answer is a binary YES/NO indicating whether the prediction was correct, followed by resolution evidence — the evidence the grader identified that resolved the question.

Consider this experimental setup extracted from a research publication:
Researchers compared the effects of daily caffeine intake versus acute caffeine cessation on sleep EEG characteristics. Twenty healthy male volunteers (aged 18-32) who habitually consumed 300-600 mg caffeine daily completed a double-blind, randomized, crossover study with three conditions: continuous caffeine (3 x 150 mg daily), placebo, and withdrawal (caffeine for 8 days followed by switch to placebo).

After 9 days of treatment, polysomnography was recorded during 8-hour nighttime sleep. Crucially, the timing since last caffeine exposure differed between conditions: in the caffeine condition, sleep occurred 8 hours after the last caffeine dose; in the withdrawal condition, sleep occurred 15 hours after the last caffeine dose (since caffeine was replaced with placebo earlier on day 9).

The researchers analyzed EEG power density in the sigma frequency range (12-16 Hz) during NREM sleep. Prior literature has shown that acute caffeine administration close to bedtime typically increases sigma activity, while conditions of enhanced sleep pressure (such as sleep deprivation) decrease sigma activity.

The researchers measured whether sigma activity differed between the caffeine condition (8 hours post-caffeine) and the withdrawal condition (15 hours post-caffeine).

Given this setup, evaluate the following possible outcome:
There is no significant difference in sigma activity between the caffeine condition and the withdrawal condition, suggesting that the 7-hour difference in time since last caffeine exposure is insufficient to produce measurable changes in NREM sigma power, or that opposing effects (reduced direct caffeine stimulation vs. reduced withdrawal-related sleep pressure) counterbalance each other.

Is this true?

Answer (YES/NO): YES